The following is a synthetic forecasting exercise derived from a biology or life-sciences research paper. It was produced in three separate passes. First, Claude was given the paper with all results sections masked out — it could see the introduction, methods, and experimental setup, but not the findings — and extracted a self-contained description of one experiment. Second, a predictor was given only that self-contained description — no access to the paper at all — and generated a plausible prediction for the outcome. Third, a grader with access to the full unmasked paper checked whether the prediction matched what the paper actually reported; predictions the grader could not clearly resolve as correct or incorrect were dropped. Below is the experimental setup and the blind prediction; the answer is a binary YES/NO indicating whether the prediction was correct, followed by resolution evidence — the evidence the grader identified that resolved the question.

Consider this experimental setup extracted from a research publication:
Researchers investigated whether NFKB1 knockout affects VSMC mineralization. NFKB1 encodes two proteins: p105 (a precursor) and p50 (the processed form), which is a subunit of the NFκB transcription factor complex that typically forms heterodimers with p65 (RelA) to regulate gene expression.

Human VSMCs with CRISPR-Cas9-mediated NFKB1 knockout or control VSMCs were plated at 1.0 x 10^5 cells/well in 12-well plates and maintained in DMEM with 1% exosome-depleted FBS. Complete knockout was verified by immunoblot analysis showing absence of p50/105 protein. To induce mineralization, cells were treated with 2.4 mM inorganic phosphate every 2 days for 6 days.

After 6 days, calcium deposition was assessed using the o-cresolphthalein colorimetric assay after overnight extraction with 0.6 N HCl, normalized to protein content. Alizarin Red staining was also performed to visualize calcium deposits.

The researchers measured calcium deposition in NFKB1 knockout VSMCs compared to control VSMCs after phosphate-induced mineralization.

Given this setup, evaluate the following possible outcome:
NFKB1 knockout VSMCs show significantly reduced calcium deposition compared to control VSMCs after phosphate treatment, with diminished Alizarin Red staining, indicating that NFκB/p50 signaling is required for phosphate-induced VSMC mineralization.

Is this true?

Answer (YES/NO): NO